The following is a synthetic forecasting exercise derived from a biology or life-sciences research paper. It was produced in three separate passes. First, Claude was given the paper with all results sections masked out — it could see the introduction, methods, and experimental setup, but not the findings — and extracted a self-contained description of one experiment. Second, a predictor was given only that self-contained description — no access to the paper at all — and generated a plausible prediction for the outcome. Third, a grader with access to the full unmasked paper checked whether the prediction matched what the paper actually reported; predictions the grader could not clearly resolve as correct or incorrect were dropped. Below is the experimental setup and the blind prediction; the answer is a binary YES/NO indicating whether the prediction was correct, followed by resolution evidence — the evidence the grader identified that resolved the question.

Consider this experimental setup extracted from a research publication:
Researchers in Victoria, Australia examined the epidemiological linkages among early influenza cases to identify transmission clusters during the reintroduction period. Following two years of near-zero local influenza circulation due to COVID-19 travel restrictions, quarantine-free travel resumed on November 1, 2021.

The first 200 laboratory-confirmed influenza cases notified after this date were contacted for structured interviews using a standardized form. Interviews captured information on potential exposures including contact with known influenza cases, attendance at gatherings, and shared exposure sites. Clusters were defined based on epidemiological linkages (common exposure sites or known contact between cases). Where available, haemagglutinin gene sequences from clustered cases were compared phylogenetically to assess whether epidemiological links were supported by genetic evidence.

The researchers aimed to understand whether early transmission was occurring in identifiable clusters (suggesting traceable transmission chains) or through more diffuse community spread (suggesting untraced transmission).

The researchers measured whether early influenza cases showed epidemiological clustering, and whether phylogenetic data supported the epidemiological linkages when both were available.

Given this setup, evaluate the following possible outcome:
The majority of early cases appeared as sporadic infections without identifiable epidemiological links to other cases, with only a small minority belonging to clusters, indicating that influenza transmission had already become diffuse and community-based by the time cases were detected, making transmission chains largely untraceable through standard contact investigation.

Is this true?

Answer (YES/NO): NO